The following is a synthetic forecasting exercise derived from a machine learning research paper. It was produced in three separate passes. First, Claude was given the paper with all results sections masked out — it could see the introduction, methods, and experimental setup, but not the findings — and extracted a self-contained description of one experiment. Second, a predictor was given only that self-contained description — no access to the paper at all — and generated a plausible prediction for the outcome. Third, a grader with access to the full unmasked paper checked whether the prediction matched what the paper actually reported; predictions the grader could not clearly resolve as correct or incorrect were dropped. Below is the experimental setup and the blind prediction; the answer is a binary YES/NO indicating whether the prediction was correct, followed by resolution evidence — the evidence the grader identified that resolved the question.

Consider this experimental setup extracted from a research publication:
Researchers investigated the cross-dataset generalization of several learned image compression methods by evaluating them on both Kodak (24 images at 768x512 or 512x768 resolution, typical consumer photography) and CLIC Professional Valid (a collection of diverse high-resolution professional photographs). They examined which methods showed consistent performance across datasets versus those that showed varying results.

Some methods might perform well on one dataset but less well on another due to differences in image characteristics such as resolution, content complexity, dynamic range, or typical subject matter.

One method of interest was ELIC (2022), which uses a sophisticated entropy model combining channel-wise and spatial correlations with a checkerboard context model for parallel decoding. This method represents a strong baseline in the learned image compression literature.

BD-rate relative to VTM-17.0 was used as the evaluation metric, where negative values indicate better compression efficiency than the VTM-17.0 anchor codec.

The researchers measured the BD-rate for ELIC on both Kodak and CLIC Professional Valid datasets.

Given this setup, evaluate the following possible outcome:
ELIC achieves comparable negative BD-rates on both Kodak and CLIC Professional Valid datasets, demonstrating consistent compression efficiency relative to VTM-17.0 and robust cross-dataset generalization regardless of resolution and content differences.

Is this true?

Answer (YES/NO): YES